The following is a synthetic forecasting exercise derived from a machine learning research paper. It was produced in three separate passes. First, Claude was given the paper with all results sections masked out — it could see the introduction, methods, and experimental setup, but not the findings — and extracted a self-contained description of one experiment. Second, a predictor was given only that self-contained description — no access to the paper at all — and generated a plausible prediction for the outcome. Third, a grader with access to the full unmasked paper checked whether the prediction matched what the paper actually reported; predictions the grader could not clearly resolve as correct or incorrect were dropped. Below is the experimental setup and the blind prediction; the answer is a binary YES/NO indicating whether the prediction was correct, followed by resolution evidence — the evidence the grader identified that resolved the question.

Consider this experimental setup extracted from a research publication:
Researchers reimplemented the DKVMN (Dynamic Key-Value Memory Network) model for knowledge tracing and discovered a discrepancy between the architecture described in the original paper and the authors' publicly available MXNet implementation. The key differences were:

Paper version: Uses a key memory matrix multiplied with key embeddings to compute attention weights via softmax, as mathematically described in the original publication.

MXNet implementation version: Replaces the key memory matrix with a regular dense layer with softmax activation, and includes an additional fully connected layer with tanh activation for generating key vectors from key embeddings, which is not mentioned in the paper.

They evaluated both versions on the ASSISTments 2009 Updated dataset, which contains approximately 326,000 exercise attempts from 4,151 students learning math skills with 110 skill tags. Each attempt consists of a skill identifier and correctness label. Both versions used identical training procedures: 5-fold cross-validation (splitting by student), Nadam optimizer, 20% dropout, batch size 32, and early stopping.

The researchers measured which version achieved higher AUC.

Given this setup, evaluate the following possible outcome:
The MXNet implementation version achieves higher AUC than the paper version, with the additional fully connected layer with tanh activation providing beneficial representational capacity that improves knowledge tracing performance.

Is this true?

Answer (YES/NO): YES